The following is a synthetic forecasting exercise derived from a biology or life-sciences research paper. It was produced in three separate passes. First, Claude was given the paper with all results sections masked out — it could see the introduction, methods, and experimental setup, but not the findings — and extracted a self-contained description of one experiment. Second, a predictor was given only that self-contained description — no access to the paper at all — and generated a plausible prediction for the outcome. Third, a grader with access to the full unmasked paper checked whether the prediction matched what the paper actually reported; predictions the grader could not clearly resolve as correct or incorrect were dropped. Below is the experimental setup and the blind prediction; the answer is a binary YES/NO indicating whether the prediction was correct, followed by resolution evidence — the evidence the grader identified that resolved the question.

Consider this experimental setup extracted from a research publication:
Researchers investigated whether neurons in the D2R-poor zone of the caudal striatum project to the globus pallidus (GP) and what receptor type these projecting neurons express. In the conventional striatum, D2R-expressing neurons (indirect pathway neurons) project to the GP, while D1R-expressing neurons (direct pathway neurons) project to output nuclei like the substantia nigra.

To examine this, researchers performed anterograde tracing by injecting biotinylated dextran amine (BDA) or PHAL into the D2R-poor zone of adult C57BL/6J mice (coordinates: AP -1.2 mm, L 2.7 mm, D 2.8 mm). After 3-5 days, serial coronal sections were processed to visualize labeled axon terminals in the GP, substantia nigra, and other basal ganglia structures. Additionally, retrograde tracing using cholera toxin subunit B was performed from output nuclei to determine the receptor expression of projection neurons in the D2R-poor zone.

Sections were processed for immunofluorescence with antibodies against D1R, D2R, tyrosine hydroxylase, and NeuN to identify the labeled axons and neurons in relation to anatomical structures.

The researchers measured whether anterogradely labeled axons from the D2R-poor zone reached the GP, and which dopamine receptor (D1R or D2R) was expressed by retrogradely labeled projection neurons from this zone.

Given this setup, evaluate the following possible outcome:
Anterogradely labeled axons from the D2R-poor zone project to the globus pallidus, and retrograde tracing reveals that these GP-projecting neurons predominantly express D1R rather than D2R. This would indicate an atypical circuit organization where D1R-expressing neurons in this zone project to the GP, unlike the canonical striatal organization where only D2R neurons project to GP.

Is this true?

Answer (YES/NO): NO